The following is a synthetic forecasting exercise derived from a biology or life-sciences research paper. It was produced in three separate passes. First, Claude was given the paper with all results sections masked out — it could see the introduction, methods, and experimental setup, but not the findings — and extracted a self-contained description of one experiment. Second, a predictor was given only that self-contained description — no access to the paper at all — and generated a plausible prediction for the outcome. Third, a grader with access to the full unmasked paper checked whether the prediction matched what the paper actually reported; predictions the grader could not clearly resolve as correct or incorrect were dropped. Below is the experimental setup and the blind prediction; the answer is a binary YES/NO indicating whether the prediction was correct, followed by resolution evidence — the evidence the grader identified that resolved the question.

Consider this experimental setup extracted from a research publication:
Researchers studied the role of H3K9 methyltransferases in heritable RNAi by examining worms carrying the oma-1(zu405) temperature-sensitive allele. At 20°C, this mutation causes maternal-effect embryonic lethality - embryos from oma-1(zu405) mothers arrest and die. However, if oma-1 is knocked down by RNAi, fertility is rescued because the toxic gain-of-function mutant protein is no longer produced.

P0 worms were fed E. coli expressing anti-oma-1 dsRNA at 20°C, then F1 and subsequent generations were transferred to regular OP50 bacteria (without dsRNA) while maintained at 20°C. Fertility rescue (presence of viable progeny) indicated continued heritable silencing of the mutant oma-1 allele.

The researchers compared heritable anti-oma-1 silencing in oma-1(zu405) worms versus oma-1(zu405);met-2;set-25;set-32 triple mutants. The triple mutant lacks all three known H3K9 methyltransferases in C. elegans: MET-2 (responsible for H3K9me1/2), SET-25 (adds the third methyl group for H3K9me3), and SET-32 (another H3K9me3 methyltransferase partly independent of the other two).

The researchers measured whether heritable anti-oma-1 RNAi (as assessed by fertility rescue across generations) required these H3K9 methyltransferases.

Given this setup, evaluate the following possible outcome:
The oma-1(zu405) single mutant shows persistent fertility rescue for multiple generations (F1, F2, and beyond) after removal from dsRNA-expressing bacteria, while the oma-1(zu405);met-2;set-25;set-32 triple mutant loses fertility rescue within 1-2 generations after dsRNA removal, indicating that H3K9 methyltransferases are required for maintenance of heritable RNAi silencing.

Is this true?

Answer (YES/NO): NO